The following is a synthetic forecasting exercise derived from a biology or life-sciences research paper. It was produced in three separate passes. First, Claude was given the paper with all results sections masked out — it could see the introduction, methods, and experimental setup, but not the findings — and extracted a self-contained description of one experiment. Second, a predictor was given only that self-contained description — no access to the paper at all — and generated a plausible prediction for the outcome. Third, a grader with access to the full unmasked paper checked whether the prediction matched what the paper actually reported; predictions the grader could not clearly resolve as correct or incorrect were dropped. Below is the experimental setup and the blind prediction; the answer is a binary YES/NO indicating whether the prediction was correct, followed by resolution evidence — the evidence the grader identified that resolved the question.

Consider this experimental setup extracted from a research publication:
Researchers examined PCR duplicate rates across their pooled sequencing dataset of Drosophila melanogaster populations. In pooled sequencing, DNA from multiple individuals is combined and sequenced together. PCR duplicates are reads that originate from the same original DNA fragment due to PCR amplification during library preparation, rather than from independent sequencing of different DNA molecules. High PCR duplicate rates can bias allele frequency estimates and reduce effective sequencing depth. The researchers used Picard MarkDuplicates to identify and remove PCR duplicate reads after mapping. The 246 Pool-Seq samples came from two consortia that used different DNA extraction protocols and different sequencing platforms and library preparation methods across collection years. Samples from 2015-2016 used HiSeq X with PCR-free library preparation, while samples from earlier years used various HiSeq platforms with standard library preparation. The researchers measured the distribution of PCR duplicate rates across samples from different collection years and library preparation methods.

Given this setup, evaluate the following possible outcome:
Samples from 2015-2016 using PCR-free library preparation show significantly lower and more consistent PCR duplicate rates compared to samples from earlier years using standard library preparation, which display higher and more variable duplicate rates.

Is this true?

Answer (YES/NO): NO